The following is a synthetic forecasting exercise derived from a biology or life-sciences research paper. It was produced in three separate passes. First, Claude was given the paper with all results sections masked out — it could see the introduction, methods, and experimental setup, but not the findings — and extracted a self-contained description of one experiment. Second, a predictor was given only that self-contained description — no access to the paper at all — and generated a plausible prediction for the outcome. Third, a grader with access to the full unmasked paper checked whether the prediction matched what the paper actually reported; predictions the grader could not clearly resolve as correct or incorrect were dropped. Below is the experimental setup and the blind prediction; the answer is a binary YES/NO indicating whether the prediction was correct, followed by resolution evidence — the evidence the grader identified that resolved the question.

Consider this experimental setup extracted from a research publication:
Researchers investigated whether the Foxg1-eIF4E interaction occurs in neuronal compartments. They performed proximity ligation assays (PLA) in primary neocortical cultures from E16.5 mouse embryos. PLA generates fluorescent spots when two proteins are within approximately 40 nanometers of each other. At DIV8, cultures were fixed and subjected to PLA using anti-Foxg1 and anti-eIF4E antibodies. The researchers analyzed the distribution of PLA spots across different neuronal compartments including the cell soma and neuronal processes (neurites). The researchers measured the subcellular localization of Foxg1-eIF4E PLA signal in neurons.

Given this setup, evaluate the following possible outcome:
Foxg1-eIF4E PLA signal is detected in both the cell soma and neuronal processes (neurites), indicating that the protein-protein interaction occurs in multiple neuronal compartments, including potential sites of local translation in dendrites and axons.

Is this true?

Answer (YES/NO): YES